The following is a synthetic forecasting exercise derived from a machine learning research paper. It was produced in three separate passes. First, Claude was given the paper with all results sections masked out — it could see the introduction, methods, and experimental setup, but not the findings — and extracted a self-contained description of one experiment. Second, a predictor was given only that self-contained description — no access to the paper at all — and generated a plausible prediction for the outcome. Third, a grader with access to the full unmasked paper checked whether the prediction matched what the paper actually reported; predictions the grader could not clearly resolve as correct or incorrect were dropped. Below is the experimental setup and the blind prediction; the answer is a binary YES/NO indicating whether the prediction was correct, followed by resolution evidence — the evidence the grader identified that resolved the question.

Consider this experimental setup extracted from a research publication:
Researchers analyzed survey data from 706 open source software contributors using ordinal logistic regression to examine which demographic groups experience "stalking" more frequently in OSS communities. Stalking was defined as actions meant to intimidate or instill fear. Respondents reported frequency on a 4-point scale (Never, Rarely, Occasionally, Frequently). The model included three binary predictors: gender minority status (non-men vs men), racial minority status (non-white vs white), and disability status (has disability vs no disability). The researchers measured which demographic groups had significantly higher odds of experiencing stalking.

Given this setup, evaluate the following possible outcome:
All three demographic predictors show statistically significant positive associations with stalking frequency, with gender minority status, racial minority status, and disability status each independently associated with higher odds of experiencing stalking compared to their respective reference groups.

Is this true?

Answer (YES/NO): NO